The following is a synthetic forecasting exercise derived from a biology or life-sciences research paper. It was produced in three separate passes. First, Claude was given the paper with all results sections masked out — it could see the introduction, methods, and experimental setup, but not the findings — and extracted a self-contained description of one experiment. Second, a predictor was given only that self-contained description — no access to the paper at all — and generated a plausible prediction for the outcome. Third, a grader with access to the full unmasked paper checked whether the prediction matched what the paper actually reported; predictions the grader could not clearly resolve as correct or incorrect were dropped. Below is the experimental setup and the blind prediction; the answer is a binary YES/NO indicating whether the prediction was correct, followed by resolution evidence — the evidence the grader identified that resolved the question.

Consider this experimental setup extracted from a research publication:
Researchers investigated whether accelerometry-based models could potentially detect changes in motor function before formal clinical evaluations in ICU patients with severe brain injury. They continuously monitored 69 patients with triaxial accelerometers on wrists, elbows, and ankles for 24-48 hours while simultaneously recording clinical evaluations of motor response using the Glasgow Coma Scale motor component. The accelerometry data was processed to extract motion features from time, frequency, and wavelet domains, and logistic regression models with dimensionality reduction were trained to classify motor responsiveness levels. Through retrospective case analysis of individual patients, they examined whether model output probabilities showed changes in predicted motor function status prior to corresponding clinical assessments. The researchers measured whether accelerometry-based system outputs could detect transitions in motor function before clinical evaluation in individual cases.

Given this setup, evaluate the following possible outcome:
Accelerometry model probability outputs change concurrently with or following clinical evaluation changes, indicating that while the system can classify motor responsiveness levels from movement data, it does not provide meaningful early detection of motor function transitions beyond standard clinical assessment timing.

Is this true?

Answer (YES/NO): NO